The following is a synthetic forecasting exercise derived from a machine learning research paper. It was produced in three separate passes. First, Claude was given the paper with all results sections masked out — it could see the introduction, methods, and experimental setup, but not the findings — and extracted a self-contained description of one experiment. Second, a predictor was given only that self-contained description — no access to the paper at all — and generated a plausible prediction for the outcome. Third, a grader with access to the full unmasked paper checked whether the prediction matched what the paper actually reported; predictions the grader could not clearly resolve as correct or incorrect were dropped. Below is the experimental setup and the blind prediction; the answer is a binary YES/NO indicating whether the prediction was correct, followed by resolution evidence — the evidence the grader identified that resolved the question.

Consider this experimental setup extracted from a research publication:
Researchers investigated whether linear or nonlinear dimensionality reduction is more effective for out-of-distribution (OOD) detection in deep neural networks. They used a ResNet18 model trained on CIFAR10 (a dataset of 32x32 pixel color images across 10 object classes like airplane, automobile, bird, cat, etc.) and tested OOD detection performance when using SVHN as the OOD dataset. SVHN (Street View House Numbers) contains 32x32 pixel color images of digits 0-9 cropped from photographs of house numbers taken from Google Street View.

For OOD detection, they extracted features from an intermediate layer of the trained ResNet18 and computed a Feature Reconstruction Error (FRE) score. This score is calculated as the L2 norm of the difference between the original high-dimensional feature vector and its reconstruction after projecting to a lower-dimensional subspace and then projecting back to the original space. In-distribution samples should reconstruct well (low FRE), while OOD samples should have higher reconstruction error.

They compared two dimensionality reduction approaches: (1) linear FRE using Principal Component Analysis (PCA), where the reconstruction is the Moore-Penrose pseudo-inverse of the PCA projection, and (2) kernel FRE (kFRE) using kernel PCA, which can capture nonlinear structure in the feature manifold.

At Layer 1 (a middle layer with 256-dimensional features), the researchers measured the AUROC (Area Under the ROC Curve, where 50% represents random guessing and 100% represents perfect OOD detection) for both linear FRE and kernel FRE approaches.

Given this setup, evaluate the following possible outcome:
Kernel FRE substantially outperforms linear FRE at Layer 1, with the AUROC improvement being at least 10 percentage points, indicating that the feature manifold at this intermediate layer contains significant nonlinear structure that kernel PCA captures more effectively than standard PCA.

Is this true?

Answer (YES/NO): YES